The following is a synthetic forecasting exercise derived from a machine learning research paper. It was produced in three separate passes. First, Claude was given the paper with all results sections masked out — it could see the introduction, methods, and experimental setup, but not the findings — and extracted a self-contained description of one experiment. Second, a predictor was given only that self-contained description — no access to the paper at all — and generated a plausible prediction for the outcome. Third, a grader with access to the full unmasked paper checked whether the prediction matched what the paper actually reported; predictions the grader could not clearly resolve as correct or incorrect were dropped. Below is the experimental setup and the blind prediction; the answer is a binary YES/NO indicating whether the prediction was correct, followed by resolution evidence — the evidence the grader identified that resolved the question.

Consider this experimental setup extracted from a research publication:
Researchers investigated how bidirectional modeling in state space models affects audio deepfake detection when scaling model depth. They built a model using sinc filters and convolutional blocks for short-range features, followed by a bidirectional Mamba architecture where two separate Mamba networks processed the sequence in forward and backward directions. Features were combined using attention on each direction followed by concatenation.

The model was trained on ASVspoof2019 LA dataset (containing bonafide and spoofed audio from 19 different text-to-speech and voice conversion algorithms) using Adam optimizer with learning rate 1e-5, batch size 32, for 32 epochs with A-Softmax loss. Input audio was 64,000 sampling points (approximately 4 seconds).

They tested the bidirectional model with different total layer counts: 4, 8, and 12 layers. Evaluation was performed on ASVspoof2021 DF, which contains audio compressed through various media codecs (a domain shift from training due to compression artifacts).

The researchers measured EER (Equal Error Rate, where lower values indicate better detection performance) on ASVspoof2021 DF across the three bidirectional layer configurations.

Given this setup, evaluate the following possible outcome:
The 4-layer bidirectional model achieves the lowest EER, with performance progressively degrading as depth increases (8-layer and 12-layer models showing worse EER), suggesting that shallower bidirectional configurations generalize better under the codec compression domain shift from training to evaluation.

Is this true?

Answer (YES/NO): NO